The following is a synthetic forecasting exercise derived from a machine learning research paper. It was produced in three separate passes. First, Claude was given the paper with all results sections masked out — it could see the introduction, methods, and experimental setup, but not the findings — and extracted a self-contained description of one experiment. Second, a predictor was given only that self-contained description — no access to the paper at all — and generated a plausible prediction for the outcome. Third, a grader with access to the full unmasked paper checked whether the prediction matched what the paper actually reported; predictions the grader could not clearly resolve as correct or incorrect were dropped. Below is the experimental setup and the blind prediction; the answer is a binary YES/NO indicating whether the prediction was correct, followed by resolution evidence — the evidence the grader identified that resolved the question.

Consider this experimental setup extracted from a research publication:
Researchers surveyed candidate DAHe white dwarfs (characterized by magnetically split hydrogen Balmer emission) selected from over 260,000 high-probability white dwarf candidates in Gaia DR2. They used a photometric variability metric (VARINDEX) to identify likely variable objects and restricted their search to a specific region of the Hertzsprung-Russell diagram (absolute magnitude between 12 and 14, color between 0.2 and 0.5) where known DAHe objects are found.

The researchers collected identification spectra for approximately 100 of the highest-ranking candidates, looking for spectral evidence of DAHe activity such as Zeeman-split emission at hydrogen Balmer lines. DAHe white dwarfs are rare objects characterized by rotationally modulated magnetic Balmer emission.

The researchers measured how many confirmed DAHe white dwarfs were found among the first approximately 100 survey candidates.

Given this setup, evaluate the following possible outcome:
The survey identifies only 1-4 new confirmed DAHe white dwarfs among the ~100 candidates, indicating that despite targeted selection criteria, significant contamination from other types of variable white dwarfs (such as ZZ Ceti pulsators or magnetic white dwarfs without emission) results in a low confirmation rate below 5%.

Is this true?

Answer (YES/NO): YES